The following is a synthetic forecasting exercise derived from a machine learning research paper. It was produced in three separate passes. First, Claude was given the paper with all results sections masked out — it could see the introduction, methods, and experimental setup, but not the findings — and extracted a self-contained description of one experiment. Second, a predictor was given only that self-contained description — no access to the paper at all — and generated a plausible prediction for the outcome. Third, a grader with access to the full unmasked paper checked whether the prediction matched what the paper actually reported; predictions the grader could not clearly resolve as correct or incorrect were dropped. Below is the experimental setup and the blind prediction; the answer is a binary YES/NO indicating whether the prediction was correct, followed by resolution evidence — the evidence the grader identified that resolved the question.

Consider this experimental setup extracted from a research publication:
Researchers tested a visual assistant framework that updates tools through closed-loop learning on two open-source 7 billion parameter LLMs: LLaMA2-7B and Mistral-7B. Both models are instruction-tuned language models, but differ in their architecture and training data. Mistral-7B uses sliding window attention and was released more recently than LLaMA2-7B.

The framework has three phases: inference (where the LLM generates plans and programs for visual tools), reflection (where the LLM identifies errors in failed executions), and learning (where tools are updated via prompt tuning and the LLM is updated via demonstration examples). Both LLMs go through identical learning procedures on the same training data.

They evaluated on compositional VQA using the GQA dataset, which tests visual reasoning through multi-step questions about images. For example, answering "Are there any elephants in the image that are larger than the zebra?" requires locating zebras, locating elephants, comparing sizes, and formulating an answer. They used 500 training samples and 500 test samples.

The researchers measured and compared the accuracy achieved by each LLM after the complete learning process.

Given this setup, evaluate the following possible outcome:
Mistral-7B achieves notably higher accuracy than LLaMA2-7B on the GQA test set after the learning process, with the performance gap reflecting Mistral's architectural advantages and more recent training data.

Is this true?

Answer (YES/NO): NO